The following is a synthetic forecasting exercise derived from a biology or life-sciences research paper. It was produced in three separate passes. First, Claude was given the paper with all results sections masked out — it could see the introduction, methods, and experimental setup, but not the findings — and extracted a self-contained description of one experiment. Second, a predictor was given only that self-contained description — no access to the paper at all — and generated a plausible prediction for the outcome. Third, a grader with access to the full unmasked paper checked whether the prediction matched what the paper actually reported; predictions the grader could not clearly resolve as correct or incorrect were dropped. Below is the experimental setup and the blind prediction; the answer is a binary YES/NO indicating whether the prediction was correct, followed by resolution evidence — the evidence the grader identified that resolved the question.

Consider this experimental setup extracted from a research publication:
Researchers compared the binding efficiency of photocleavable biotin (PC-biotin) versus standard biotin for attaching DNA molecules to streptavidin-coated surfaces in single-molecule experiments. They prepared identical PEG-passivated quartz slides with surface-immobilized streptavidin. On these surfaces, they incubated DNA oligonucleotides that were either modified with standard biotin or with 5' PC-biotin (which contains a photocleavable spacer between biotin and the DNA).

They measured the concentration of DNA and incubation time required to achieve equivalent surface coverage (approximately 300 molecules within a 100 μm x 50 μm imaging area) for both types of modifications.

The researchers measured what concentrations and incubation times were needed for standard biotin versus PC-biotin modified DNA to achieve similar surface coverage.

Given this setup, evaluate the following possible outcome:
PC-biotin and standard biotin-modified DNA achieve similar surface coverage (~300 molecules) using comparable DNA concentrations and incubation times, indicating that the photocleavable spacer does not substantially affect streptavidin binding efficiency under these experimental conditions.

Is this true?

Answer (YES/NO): NO